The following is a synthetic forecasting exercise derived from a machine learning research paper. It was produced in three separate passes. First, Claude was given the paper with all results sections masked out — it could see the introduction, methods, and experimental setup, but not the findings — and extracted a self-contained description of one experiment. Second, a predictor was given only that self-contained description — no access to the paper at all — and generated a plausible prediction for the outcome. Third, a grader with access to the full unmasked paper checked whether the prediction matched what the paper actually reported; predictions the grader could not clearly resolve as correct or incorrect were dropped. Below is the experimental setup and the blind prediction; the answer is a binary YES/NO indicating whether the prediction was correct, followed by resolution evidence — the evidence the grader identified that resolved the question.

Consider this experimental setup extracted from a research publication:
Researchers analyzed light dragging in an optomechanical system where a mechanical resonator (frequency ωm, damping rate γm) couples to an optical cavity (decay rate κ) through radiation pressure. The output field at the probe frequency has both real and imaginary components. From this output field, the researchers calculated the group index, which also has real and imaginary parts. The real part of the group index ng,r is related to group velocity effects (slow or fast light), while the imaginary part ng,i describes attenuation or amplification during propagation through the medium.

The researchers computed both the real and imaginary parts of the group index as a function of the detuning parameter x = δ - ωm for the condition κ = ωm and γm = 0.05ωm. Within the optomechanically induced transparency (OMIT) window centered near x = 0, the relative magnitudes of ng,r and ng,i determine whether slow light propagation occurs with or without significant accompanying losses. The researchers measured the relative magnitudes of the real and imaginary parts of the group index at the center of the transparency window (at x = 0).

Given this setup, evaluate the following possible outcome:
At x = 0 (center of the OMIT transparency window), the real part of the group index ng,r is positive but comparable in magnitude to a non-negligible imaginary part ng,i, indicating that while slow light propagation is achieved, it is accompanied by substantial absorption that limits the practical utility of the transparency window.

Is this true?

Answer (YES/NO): NO